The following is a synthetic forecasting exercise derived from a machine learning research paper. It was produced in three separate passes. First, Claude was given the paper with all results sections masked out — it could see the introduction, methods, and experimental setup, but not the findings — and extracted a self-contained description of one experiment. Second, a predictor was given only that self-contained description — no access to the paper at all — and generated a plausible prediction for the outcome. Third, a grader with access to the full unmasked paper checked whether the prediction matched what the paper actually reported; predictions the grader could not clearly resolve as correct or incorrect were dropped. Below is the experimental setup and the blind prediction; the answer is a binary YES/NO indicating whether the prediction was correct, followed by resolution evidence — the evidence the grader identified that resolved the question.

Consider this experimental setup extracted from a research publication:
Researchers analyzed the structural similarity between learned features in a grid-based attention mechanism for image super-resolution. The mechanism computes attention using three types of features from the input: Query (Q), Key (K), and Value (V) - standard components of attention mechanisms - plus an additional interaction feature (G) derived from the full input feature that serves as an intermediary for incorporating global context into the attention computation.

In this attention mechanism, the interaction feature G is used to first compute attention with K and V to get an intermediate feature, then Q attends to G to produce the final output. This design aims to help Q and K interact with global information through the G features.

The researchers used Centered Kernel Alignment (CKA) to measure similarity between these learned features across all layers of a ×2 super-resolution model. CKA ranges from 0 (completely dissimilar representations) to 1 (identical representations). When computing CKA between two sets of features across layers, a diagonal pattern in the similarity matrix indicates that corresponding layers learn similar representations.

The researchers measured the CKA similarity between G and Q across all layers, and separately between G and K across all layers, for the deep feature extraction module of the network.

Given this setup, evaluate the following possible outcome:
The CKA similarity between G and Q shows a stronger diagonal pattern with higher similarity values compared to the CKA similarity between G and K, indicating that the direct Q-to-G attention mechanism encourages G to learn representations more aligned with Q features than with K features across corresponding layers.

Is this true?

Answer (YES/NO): NO